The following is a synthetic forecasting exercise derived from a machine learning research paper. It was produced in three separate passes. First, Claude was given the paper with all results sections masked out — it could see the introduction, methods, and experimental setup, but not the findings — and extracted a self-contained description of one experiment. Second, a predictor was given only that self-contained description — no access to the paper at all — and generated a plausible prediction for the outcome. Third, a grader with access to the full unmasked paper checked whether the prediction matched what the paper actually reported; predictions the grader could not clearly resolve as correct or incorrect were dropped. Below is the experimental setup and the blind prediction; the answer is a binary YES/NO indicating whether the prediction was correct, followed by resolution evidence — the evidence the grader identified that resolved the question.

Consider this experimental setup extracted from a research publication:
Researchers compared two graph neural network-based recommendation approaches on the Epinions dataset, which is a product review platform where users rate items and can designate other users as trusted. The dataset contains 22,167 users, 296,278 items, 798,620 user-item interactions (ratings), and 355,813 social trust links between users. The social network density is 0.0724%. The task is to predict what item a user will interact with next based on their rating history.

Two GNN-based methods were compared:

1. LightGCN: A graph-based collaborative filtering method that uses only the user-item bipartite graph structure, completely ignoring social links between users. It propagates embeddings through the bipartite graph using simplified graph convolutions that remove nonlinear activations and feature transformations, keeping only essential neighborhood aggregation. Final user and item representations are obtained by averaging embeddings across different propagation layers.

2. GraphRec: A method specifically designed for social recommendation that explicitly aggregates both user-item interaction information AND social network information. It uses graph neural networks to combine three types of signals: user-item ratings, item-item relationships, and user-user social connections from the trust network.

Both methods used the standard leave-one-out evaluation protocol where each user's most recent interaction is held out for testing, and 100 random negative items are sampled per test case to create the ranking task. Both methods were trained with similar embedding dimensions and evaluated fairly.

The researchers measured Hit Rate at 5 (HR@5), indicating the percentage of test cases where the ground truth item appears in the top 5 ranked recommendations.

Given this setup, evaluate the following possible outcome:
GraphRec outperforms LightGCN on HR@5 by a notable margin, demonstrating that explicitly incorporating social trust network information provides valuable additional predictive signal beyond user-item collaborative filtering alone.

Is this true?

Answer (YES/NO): NO